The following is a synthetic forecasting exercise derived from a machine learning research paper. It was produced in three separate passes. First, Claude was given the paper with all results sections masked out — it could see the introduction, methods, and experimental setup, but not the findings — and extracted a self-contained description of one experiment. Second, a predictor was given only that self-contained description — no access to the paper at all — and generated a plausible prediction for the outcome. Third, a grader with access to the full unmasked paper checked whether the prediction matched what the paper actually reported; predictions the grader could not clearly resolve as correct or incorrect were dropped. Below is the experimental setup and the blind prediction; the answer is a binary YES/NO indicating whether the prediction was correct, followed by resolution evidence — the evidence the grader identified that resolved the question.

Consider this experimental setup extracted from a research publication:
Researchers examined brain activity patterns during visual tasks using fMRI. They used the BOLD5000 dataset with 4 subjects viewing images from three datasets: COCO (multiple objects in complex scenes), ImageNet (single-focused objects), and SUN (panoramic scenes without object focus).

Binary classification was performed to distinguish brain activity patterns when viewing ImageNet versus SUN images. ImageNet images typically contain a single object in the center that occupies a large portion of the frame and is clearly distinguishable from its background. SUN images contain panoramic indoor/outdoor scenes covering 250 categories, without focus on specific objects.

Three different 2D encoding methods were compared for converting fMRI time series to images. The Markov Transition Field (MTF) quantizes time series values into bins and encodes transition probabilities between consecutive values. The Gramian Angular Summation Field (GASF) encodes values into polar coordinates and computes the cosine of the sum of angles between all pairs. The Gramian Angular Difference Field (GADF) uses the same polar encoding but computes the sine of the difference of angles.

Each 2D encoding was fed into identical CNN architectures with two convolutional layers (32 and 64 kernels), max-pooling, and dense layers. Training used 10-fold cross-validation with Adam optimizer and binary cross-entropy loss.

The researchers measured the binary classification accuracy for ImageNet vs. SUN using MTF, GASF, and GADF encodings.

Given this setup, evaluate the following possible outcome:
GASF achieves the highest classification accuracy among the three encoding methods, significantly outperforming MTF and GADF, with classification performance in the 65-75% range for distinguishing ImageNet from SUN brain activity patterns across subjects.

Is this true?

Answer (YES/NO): NO